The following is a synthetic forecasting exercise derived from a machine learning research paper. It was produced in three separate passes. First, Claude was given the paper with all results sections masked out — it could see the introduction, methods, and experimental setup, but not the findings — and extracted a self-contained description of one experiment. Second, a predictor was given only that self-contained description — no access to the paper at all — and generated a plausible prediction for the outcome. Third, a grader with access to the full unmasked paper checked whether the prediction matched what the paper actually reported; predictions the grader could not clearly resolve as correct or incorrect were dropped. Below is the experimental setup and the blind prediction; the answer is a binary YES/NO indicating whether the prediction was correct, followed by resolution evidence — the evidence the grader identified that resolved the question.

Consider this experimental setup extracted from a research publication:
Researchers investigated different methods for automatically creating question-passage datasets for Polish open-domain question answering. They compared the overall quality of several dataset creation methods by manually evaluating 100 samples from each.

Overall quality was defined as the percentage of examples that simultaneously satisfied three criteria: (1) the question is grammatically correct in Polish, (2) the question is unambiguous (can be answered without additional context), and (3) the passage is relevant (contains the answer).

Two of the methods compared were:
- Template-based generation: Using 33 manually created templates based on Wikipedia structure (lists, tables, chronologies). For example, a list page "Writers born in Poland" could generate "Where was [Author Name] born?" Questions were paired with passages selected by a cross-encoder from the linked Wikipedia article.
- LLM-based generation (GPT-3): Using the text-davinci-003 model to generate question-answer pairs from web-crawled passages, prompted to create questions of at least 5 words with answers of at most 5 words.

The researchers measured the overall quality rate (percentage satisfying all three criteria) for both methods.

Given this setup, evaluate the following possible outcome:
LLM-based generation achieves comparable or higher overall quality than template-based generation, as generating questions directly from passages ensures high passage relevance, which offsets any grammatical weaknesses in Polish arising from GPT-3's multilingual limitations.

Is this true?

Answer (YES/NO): NO